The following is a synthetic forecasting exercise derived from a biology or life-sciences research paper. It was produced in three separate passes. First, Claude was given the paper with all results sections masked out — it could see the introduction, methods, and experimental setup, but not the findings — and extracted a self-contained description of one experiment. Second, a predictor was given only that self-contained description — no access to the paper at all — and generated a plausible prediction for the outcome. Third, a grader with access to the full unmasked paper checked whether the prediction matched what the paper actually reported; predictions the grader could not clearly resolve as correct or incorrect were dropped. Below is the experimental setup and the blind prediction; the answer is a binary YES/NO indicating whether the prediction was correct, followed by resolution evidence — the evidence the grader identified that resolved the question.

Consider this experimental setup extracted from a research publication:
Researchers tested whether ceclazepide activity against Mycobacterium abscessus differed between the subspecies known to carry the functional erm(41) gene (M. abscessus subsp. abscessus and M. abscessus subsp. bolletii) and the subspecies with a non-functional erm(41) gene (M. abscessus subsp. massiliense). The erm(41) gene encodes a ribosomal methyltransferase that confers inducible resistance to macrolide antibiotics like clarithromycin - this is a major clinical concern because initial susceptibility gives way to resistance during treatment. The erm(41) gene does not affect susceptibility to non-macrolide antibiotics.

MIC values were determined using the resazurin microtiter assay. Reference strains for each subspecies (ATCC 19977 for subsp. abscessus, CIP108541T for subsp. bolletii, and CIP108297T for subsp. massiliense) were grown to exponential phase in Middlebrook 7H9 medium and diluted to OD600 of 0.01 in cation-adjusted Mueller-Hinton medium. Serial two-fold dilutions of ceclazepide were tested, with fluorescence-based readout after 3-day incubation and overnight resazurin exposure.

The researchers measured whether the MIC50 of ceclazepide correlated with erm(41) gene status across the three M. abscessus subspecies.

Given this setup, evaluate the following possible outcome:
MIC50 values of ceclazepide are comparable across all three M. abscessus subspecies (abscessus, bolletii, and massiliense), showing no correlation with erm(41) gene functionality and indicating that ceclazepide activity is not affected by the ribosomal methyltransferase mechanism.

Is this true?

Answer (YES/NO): NO